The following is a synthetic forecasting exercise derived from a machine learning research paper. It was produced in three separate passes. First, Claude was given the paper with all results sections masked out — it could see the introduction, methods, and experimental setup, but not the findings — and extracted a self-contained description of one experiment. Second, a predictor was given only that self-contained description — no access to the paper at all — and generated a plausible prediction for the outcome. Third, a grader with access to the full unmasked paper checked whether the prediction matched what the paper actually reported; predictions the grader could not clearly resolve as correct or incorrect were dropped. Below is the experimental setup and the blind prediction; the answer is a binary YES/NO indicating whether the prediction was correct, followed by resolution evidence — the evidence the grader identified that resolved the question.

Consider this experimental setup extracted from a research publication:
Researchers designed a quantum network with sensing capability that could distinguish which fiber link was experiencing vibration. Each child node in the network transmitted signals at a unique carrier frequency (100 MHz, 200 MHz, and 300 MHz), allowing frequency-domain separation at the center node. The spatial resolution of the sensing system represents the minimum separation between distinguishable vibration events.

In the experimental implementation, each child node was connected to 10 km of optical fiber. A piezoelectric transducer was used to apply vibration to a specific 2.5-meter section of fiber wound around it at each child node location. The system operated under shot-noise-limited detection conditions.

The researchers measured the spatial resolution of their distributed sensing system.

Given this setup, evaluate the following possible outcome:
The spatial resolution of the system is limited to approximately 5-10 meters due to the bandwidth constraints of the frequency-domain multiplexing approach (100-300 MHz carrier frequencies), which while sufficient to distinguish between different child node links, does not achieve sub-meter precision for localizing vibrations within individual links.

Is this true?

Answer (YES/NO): NO